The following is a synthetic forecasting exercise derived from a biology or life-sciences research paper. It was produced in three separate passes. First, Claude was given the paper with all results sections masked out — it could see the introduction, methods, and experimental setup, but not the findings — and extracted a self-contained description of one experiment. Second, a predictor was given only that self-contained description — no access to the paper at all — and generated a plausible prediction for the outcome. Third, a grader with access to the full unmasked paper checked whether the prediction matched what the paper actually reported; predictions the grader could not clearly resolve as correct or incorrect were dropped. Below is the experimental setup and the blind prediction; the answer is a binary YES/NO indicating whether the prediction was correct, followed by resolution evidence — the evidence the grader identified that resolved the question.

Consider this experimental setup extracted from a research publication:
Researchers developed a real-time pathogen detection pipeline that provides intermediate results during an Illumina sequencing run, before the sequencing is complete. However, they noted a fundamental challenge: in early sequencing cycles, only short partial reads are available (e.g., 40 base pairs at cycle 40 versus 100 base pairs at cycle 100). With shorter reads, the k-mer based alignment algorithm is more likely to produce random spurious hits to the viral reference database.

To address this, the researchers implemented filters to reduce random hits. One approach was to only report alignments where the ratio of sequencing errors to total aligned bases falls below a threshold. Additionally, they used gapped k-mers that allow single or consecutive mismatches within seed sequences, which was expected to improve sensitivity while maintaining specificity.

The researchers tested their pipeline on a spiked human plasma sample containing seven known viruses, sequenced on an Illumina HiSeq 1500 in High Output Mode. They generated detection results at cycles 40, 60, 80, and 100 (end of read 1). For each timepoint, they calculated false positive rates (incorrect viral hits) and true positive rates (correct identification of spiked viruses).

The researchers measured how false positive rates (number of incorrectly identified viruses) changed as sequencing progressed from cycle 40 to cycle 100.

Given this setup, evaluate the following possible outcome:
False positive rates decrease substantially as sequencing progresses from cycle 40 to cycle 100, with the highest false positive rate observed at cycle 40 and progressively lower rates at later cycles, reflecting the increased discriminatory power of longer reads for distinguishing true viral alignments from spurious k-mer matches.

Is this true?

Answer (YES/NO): YES